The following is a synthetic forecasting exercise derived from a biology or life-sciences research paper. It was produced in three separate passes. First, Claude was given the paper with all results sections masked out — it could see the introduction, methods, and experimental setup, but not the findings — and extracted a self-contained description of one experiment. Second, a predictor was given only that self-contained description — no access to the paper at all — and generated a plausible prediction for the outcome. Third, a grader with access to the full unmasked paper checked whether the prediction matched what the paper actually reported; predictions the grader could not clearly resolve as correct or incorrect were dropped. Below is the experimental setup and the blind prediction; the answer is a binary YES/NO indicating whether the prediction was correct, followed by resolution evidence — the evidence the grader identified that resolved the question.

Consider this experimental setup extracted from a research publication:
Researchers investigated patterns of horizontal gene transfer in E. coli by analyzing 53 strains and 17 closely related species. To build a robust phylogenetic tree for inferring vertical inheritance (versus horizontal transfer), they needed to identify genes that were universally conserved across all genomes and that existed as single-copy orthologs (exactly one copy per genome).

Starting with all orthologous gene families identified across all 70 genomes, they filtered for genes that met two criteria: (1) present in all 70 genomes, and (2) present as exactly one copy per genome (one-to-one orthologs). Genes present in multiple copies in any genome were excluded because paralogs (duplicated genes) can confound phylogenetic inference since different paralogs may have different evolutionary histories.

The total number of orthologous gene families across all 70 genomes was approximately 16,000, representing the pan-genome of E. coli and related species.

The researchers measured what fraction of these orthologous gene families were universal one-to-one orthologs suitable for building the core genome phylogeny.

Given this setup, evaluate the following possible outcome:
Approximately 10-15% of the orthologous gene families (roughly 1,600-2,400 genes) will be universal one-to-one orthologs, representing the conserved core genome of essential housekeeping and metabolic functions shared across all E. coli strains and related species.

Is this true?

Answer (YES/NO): NO